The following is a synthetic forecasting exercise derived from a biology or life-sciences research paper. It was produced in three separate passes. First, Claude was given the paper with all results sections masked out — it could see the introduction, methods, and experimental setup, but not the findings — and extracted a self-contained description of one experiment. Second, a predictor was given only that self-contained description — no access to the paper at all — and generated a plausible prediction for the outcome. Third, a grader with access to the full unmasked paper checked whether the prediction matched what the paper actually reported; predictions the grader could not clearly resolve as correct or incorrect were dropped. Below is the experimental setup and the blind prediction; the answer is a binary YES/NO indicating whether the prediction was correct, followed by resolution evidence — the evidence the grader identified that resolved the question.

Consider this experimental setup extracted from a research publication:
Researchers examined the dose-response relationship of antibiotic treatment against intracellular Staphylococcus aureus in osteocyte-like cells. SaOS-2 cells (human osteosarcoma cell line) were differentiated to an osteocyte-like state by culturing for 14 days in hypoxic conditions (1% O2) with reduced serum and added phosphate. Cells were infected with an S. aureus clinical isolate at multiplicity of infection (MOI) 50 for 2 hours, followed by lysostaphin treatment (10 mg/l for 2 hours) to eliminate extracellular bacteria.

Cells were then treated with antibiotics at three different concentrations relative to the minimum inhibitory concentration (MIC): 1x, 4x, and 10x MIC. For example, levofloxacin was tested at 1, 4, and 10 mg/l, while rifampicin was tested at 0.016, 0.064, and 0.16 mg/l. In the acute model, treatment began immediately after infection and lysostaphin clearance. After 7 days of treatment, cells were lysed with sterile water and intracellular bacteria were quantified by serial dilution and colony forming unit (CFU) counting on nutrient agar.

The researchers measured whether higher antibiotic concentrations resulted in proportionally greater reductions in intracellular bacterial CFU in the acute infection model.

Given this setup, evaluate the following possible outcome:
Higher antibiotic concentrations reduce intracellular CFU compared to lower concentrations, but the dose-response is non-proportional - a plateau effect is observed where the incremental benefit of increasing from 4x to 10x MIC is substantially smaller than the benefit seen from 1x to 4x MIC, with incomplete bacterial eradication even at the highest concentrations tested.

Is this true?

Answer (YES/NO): NO